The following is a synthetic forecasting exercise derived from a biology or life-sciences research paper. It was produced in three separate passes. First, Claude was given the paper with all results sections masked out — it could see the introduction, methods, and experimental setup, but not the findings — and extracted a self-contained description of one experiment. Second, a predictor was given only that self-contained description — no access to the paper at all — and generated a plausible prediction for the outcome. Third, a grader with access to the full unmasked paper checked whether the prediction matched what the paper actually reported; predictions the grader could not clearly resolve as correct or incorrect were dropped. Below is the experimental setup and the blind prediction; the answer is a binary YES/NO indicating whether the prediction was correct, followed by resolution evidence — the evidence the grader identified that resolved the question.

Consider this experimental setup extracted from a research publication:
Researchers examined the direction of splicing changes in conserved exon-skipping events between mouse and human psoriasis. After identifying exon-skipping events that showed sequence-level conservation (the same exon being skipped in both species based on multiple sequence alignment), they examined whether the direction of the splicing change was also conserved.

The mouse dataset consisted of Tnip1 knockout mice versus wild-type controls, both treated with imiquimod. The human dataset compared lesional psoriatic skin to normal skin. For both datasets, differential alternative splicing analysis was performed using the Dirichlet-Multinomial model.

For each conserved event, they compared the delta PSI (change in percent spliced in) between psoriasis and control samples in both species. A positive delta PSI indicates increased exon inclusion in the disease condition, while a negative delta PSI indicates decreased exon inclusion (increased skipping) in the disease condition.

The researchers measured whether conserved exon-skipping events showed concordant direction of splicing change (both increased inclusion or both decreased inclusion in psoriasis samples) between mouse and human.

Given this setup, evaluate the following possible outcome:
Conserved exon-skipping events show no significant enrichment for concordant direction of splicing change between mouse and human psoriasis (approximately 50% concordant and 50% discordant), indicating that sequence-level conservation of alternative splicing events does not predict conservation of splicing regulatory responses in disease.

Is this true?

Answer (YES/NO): NO